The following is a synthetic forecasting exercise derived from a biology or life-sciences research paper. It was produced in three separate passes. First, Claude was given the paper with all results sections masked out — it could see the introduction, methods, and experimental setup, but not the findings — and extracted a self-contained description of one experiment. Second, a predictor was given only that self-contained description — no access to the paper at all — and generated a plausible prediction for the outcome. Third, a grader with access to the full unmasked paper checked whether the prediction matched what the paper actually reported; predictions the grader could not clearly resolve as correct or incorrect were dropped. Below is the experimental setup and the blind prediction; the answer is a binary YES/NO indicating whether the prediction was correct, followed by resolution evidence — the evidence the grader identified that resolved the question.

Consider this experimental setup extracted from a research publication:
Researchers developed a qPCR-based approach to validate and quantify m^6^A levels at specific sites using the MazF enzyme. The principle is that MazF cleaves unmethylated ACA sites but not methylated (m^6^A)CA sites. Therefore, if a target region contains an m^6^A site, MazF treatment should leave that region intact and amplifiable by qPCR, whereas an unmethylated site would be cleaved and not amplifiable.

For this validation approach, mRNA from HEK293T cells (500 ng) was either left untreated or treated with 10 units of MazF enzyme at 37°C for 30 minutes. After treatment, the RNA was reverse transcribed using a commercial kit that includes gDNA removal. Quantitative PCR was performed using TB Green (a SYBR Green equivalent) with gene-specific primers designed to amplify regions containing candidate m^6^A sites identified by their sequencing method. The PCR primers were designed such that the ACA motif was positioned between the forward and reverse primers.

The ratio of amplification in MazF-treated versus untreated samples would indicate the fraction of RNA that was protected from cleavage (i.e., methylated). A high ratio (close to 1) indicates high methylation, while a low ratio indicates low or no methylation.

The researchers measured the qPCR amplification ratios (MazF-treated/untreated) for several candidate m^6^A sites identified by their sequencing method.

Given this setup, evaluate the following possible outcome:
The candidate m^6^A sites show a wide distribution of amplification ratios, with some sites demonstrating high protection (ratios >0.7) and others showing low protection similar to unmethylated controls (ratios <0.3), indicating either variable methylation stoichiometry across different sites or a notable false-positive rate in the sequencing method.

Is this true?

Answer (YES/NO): YES